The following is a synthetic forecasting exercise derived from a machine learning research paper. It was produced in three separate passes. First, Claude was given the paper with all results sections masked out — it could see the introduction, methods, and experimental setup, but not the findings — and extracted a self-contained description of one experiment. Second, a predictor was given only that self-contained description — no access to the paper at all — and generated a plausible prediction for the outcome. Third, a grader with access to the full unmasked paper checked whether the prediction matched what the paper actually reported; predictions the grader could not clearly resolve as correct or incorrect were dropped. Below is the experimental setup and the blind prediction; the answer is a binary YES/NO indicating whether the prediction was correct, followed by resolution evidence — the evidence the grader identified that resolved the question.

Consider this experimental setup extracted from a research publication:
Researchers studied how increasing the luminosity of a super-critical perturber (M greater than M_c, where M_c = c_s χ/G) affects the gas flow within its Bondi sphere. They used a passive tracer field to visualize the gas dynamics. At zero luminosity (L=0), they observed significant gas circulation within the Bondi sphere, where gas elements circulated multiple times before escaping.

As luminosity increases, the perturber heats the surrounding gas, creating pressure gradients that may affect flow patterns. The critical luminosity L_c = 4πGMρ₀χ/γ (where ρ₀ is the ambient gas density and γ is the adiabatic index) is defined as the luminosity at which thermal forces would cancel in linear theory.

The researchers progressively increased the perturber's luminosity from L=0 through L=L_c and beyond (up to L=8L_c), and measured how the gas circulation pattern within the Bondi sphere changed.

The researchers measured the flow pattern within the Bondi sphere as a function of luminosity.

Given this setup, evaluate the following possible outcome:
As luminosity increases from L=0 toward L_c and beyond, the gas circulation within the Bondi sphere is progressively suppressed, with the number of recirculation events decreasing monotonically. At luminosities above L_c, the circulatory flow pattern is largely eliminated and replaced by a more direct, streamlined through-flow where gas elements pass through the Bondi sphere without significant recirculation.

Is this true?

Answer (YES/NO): NO